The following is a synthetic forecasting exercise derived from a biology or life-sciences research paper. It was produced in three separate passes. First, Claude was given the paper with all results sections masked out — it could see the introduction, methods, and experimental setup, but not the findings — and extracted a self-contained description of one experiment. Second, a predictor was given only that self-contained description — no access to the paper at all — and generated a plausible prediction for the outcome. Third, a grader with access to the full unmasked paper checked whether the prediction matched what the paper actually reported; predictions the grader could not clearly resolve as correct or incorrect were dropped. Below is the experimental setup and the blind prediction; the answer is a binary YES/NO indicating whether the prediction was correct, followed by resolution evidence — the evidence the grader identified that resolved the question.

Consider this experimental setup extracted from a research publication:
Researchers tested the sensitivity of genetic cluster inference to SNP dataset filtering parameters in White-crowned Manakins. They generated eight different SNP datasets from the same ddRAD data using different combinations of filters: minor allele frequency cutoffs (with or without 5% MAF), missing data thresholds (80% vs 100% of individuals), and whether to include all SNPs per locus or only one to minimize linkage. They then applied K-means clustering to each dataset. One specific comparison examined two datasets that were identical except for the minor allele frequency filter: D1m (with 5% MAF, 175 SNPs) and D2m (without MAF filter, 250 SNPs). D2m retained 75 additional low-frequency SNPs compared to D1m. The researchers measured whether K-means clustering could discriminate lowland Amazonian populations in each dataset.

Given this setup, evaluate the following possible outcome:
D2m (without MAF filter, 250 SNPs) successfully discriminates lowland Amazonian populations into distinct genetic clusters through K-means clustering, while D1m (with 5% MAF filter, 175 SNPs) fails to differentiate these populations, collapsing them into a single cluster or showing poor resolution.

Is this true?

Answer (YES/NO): NO